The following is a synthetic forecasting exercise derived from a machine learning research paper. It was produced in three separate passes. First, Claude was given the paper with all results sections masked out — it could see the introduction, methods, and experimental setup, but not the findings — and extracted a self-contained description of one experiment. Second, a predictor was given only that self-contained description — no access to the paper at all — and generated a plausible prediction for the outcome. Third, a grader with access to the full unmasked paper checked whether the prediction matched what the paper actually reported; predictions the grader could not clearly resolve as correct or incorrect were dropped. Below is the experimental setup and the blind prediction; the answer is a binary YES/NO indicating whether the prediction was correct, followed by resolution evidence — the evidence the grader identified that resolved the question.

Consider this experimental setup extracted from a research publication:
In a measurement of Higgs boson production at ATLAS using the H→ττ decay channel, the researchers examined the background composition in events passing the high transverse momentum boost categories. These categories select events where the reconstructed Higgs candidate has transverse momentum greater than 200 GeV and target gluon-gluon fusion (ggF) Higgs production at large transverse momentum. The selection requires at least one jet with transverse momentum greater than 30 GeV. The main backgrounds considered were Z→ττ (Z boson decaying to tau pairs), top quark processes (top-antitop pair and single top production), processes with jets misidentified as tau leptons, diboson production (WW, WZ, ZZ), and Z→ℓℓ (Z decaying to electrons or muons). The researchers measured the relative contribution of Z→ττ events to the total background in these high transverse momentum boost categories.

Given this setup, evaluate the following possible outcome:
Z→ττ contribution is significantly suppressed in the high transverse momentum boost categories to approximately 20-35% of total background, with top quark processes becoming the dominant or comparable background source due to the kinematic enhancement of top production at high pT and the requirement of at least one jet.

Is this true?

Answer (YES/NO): NO